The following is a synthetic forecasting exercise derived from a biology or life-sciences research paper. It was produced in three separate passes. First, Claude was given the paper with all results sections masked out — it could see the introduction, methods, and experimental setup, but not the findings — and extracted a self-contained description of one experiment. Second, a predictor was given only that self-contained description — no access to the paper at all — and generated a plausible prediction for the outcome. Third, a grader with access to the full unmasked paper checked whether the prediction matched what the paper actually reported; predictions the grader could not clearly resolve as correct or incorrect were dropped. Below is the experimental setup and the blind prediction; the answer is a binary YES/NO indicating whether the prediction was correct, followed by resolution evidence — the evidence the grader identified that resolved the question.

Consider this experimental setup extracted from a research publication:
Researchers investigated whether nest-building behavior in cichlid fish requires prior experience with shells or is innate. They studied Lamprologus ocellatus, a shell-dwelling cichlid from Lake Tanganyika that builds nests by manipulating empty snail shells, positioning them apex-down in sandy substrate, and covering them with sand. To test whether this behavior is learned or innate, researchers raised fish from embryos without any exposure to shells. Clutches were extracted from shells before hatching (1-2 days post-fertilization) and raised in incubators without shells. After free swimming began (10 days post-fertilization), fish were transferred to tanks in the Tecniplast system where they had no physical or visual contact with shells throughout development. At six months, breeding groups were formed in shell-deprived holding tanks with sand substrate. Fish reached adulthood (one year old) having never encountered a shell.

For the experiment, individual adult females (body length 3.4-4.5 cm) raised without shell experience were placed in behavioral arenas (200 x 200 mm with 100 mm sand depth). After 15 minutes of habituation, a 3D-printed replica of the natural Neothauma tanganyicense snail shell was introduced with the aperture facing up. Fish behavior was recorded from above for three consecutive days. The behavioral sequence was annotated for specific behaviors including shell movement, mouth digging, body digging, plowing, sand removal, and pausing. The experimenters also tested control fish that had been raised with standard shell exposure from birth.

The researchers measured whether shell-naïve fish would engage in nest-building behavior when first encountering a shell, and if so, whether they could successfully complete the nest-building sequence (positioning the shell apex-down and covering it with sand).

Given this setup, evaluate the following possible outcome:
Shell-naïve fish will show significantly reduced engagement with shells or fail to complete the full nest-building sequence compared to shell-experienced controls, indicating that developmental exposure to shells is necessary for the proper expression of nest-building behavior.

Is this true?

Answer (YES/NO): NO